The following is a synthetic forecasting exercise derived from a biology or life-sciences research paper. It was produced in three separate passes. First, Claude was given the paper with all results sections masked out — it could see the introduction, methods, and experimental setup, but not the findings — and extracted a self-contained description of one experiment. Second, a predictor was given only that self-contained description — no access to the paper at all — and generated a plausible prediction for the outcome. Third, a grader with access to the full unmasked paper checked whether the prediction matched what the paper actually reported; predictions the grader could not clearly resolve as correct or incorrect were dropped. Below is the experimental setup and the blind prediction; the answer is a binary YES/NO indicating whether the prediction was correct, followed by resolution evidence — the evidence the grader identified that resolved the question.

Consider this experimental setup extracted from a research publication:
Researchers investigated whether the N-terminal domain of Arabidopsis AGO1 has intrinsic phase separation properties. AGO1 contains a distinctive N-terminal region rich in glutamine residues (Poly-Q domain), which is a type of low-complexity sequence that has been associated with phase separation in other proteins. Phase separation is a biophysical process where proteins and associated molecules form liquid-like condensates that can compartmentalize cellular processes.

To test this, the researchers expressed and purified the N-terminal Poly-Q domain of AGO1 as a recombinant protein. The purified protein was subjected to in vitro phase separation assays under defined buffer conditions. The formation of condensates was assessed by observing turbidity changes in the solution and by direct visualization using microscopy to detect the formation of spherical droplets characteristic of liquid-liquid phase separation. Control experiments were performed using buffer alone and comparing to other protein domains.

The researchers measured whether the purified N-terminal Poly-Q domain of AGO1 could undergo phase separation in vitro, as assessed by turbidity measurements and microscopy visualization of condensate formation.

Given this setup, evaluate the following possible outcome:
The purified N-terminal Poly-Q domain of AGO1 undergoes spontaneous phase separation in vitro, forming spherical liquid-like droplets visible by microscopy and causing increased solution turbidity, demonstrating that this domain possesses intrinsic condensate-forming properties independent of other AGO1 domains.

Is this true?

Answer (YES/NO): NO